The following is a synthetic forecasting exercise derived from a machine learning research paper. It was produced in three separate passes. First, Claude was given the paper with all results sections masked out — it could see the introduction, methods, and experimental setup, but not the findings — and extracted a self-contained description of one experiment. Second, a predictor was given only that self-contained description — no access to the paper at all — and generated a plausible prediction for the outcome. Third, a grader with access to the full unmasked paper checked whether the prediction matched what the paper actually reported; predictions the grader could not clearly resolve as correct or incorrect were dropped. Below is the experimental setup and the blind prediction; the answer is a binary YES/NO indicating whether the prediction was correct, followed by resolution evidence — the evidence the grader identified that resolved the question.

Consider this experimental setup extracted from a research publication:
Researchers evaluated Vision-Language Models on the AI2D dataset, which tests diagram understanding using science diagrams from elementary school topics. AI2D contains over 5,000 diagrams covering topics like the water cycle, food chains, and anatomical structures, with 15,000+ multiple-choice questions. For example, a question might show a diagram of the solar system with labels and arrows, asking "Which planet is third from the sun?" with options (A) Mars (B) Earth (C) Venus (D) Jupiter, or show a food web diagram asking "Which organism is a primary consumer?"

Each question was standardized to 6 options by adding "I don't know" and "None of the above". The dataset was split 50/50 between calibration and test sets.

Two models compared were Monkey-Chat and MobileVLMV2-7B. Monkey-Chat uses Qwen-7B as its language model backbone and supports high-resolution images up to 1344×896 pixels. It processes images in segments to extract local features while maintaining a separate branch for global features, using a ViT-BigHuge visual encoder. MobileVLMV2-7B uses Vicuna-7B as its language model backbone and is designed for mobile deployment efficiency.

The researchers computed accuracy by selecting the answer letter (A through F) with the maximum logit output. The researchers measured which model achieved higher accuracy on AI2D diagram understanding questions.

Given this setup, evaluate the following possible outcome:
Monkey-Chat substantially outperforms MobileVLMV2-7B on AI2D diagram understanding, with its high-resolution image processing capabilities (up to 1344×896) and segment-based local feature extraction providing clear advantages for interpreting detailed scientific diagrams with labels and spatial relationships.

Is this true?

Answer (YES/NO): YES